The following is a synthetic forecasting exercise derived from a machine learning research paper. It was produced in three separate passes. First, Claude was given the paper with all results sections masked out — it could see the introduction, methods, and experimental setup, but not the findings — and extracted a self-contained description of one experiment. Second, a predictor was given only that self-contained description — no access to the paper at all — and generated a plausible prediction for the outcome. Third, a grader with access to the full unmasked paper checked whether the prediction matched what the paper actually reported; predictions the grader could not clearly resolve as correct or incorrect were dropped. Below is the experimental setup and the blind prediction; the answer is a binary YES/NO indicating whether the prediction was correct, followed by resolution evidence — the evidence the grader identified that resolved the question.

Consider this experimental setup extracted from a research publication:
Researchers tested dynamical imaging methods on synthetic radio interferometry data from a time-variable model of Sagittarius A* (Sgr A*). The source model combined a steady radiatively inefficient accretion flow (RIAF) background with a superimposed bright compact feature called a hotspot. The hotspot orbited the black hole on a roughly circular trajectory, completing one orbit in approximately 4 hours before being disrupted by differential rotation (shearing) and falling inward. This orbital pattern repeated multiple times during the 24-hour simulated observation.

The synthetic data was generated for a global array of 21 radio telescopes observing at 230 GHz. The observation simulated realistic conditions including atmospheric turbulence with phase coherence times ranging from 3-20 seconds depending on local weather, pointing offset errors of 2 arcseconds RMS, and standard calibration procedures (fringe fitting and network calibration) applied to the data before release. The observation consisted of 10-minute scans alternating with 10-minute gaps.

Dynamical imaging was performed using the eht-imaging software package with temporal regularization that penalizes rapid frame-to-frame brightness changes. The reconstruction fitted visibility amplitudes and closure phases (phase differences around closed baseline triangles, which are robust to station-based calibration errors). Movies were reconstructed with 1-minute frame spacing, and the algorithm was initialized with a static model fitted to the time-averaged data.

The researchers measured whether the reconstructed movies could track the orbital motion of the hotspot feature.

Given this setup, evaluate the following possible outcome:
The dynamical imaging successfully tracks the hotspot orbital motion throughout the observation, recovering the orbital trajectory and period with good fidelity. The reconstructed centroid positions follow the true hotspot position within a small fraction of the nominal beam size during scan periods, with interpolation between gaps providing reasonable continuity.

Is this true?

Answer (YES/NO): NO